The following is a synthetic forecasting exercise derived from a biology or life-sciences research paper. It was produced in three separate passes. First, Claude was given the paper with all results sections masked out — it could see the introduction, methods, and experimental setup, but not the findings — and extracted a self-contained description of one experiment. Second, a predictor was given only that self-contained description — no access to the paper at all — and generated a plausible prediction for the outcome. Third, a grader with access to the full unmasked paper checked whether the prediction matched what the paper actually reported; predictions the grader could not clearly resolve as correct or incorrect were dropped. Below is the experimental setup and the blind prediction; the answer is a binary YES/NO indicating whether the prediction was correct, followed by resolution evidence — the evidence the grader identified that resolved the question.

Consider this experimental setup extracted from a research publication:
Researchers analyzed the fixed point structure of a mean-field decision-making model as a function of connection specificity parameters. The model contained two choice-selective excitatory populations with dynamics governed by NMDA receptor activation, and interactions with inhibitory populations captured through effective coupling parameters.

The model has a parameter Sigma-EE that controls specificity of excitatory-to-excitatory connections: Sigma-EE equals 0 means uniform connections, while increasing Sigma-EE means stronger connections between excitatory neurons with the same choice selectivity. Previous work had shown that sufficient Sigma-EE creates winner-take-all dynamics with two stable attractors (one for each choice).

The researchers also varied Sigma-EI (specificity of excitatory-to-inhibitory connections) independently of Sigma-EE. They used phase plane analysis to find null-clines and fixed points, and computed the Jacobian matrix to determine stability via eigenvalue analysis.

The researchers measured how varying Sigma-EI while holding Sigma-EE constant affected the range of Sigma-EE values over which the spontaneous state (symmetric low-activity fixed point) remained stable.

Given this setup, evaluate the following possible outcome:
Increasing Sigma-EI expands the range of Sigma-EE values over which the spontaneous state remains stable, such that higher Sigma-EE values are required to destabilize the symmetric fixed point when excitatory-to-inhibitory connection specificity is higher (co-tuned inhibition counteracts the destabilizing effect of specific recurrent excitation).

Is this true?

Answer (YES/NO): YES